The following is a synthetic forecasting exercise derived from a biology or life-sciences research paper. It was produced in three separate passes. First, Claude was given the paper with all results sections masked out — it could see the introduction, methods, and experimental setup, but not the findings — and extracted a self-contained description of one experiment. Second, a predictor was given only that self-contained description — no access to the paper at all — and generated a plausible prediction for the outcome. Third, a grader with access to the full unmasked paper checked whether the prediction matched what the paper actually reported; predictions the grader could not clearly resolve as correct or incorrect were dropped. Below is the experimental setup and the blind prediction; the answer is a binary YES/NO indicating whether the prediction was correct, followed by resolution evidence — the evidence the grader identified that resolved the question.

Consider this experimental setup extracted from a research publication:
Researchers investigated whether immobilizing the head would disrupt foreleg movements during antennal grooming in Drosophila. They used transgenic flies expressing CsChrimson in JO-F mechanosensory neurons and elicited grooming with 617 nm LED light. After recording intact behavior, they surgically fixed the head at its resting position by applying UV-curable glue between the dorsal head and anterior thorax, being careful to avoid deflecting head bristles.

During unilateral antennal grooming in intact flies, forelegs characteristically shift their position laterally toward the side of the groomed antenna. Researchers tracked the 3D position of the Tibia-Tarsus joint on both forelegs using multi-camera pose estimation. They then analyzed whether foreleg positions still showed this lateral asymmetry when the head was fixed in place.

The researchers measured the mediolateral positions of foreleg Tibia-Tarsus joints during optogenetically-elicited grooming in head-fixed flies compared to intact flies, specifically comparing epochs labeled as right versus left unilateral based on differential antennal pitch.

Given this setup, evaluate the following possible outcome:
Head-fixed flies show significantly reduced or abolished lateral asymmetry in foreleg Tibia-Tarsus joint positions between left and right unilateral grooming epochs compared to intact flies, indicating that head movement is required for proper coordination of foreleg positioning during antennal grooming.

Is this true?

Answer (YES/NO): NO